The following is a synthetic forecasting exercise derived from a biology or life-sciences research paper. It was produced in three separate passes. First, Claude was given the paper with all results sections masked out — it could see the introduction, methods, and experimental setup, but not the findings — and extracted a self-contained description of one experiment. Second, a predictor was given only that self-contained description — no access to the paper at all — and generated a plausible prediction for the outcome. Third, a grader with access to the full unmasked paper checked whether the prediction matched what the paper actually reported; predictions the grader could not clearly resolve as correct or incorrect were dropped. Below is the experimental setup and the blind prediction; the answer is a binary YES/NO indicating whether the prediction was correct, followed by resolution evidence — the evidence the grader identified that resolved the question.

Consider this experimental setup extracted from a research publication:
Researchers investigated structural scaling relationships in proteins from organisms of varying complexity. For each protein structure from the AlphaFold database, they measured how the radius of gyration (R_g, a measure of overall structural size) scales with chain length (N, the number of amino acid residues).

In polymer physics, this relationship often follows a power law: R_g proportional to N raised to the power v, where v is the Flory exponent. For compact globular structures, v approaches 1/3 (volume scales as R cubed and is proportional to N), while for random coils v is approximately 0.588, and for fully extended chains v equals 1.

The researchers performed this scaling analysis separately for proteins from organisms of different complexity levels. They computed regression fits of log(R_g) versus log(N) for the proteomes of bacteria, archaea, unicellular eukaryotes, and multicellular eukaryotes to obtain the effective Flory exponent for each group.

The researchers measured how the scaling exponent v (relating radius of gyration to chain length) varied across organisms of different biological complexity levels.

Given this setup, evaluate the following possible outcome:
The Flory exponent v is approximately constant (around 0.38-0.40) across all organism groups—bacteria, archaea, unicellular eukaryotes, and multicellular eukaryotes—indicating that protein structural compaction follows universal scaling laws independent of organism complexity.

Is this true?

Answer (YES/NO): NO